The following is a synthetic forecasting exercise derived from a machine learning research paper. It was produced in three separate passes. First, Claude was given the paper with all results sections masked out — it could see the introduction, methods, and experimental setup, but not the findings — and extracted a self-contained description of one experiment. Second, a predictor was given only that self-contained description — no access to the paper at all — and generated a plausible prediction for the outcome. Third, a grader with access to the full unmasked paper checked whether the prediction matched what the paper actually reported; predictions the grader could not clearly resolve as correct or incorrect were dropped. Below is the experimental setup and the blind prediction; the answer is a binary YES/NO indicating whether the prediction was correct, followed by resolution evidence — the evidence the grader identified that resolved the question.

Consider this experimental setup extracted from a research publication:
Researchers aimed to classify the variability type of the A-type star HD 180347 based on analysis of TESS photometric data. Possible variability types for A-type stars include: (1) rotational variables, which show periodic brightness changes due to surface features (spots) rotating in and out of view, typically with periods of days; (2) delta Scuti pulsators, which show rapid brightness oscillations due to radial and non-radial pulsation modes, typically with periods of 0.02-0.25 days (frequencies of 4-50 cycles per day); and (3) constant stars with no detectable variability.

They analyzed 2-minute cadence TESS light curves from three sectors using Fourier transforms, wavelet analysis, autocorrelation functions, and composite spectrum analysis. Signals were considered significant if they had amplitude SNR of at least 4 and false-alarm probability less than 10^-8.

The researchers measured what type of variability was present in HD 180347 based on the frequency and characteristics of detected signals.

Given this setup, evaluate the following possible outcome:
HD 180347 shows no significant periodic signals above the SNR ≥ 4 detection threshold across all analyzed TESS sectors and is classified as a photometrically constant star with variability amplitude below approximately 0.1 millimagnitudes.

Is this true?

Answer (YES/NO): NO